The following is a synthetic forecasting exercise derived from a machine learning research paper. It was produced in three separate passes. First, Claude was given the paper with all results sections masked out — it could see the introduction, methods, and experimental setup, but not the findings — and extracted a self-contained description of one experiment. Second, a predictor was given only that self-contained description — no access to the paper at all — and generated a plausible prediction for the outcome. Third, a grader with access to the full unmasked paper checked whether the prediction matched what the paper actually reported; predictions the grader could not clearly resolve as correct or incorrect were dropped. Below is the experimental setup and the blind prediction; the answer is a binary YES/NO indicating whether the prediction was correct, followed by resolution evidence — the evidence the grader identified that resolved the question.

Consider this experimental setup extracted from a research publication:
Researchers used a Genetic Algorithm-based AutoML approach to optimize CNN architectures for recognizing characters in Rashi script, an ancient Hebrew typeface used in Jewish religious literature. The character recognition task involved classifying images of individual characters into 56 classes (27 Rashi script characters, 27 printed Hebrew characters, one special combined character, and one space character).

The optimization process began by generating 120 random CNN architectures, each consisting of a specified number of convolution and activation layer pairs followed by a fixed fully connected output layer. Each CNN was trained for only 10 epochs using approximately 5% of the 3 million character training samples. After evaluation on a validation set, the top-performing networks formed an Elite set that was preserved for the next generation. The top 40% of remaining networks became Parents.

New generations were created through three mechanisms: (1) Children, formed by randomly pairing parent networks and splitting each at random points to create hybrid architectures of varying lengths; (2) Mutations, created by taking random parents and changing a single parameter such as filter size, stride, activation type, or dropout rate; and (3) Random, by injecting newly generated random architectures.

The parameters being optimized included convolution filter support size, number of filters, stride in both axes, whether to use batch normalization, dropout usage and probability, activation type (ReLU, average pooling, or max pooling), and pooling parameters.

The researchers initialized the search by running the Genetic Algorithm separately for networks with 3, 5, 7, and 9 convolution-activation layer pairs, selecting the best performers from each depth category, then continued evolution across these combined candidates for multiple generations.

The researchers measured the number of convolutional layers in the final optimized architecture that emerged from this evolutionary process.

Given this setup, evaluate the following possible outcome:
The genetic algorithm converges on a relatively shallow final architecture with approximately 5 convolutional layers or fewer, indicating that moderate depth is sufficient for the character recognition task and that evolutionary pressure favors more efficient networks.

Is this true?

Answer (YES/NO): YES